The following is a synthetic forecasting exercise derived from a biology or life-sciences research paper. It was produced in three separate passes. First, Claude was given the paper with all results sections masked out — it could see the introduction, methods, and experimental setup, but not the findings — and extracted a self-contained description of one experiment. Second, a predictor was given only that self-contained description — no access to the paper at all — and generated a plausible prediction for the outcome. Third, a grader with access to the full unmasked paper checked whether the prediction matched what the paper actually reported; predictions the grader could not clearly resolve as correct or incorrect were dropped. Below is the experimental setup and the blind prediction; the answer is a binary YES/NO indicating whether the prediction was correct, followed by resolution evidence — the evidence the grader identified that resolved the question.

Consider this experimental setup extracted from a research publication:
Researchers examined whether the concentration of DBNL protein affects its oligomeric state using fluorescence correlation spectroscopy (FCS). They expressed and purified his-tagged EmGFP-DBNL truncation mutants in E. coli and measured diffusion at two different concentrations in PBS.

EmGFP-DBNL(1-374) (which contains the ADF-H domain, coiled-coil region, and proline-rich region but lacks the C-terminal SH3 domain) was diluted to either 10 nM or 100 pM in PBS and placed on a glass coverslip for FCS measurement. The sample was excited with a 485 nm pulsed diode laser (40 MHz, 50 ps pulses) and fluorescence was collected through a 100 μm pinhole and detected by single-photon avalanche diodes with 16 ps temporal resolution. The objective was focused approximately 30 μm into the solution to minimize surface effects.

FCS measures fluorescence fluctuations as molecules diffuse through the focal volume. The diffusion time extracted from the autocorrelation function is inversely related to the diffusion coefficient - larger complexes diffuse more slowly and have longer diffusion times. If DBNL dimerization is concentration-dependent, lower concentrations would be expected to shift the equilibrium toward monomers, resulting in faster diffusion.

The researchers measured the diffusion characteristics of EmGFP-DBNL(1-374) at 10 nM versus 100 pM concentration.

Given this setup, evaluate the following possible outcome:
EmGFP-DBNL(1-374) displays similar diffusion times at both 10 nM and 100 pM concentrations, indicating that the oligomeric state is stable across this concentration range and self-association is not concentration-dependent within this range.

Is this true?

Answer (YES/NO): NO